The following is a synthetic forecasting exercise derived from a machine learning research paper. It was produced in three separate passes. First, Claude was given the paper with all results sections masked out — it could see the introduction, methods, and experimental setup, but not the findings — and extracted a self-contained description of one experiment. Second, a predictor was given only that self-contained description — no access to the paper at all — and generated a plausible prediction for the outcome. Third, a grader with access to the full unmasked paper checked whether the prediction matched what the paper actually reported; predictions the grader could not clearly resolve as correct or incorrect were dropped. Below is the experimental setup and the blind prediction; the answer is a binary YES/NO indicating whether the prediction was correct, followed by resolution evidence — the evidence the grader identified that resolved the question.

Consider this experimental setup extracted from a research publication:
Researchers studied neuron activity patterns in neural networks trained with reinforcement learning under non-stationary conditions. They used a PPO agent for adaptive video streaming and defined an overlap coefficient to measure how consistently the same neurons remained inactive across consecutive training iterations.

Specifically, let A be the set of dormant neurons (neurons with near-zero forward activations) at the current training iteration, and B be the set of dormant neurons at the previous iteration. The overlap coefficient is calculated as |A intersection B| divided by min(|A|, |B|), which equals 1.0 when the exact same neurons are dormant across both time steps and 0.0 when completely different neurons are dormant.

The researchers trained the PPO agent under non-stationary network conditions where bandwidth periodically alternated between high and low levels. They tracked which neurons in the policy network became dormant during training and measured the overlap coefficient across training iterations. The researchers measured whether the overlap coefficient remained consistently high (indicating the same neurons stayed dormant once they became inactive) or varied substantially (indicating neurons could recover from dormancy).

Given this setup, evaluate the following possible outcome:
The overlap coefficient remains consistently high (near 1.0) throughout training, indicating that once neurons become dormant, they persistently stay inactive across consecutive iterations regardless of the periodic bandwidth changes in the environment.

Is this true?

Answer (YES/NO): YES